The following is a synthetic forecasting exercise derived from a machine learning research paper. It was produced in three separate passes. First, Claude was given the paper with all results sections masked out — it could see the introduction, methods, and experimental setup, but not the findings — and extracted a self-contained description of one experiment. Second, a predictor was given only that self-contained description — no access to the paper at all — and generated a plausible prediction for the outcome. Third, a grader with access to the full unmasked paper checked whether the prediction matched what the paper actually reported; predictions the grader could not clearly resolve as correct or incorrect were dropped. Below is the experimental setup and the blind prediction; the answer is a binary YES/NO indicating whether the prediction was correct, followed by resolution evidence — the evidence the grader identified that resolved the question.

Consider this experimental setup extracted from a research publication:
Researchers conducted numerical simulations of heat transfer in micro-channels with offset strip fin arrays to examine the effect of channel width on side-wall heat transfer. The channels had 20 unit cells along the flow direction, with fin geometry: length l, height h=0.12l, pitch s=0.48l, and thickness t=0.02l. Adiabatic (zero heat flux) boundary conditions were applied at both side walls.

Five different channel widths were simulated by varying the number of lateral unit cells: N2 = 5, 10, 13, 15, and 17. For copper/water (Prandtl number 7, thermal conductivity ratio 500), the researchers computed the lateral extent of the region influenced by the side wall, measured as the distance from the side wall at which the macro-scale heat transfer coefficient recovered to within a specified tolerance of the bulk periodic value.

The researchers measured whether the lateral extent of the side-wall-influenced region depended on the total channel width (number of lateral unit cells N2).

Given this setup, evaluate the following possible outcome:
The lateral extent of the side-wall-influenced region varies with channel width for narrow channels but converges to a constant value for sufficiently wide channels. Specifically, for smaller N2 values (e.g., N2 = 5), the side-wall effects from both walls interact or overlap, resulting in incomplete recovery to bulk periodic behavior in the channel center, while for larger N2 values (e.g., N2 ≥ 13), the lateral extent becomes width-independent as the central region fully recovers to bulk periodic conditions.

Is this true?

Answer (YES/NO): NO